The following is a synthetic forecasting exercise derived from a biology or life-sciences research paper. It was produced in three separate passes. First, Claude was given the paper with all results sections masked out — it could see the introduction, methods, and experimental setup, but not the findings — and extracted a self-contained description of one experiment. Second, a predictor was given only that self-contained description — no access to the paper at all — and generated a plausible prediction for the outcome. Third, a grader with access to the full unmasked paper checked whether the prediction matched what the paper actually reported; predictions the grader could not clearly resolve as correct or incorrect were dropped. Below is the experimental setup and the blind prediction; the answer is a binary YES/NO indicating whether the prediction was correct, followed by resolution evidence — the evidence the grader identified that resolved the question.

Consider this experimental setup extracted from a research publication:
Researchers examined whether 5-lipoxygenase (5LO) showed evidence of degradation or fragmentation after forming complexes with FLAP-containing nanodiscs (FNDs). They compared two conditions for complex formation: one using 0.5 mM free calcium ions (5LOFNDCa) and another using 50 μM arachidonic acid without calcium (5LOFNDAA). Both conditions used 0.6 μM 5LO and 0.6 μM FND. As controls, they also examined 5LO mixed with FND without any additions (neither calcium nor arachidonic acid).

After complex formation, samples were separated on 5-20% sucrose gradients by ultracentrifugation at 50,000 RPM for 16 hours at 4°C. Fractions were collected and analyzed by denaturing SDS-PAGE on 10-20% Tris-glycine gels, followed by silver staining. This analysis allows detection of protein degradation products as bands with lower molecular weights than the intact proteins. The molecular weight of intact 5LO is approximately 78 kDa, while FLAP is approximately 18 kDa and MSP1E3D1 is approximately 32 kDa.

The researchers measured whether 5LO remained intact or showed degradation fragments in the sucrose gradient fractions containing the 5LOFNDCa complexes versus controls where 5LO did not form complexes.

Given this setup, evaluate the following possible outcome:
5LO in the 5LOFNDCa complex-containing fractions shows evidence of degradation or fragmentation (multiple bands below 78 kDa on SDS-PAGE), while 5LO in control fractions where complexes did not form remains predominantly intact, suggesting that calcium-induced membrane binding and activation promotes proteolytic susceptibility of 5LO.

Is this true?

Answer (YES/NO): YES